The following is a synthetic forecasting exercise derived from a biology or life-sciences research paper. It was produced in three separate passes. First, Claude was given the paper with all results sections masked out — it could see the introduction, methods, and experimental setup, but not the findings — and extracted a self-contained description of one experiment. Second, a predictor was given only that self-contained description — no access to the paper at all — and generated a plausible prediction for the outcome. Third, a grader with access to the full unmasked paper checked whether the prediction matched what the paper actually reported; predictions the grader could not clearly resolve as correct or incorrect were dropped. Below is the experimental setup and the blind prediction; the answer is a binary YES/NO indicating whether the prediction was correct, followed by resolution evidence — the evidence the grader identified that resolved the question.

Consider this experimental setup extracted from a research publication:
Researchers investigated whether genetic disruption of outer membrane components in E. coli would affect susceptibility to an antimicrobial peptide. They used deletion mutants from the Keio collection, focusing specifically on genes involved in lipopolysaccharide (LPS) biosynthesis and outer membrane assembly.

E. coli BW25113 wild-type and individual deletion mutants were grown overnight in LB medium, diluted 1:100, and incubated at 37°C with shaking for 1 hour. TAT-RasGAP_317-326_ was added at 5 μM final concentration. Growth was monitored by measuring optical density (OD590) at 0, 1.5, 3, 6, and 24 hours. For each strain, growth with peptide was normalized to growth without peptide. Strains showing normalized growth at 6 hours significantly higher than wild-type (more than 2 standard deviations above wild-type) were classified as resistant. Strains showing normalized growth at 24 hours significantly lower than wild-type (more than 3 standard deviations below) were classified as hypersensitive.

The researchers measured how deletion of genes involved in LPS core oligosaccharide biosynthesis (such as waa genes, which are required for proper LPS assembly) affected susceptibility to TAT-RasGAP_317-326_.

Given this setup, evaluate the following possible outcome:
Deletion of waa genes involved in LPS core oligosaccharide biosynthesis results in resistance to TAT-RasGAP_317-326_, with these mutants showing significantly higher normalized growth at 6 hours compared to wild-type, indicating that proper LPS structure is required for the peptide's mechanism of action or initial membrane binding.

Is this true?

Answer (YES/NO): YES